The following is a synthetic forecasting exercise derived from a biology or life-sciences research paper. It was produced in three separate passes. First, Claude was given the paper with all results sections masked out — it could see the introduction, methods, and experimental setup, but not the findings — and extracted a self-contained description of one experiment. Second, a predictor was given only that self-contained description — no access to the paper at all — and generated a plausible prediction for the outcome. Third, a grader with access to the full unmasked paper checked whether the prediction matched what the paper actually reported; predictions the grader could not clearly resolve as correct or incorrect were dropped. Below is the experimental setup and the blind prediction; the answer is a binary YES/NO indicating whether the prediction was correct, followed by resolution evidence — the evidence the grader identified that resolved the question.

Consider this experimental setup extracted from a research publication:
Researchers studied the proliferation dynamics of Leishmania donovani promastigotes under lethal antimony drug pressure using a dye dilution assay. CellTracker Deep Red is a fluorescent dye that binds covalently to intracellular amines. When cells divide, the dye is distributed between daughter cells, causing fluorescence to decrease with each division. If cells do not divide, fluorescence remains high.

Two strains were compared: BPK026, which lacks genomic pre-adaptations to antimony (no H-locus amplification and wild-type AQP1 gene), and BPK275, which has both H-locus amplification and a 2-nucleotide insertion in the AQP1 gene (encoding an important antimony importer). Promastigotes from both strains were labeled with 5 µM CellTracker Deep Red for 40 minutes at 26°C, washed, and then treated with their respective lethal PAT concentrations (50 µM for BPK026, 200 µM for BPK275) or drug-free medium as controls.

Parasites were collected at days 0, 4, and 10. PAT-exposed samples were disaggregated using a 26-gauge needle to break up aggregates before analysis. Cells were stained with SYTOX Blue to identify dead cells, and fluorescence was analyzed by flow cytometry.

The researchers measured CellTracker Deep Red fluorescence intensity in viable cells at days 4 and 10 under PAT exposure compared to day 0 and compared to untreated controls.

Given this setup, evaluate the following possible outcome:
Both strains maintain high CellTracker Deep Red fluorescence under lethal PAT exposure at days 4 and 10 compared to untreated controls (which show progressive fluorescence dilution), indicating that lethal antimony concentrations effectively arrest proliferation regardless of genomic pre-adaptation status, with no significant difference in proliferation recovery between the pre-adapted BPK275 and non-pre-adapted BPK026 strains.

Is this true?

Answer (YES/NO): NO